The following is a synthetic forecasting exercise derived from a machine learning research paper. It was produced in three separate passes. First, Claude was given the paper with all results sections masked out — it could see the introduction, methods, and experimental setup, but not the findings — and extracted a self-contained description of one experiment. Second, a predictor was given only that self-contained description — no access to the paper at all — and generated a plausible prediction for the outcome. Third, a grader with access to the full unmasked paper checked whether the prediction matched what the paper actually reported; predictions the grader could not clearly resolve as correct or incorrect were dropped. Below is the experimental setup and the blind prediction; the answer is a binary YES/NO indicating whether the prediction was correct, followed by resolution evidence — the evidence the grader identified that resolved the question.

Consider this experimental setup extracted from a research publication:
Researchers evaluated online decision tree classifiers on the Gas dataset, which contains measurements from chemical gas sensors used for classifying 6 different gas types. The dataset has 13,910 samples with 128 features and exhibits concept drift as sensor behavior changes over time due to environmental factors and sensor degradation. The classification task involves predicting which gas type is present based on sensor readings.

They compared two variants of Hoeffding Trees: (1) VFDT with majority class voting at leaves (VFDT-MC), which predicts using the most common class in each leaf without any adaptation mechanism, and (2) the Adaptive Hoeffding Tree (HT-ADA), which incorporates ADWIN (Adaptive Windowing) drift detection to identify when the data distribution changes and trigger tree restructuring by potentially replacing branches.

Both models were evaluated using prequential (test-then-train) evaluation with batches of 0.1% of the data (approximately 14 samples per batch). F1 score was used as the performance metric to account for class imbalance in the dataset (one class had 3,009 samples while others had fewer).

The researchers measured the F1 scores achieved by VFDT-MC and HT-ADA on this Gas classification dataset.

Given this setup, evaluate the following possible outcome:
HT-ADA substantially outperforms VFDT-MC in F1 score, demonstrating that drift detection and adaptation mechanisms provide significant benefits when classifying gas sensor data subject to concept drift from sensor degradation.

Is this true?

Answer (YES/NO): NO